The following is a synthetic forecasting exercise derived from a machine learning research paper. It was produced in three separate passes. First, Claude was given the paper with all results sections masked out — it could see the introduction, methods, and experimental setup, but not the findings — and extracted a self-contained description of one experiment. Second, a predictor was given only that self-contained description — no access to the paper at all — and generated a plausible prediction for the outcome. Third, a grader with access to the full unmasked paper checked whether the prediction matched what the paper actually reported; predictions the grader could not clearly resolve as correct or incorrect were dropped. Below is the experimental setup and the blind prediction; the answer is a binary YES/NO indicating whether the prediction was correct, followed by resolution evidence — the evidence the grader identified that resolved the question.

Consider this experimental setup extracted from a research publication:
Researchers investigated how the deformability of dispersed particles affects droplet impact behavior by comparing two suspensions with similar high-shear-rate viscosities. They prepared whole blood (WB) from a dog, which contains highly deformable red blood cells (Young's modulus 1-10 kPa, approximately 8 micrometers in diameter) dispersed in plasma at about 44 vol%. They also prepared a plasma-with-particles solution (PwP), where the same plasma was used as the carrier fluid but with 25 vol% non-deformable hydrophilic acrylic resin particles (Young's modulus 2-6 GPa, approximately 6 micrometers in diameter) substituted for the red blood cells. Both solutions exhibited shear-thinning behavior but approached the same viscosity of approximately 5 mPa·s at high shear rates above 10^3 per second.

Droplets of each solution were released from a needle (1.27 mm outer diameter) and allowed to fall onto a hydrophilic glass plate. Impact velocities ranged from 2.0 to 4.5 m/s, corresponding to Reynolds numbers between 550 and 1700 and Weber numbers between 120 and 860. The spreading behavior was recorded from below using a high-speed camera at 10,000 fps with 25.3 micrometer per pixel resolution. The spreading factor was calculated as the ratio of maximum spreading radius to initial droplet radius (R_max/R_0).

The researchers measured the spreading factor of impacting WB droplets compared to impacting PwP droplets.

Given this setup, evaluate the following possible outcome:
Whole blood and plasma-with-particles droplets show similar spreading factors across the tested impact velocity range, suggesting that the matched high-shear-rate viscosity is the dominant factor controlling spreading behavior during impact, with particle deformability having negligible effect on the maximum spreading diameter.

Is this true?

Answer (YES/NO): NO